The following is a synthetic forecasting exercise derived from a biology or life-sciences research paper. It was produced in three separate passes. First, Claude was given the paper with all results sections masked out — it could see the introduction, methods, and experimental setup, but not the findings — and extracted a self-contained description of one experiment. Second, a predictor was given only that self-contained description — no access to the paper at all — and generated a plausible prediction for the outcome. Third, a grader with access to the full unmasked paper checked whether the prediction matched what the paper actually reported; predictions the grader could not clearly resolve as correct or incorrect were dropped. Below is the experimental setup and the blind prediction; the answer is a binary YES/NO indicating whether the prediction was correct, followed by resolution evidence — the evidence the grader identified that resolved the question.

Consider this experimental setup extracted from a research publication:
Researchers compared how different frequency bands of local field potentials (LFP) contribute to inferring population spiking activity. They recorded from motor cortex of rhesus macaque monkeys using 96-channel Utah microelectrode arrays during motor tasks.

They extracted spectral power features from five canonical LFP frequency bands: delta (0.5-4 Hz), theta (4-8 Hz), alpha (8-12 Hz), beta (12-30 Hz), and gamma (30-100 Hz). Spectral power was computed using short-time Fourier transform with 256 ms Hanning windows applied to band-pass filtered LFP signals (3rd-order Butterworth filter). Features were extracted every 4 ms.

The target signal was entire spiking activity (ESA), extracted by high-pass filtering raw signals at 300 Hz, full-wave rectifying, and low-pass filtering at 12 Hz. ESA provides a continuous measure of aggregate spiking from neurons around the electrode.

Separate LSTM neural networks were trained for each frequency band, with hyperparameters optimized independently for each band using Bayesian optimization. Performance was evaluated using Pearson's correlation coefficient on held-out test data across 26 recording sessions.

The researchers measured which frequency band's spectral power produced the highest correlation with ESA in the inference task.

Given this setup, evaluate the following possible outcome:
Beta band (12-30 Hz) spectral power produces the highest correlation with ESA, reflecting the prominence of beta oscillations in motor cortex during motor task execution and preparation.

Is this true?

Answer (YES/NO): NO